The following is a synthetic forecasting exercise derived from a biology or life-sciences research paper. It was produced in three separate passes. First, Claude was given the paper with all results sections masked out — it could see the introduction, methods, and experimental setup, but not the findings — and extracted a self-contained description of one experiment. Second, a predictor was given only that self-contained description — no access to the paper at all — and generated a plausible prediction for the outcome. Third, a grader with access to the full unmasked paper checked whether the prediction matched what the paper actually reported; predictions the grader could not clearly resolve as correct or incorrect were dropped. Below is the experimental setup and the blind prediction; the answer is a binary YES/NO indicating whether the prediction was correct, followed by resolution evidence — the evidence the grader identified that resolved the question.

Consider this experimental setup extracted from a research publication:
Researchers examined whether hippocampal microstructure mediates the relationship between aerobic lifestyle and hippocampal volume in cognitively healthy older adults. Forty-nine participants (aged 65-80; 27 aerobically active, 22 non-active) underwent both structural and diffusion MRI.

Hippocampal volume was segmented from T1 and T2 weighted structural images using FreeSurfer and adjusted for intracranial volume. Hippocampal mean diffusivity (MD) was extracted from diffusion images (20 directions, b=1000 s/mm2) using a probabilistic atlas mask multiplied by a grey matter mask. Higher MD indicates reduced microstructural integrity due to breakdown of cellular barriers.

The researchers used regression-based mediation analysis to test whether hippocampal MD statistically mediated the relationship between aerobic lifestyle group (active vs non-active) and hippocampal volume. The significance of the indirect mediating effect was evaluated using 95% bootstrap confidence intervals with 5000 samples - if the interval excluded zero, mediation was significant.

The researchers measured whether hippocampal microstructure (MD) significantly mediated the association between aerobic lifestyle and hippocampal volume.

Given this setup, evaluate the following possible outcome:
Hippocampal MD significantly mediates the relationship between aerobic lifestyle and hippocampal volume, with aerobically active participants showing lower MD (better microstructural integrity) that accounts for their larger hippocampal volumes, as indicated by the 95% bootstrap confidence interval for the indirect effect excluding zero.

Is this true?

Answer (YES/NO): YES